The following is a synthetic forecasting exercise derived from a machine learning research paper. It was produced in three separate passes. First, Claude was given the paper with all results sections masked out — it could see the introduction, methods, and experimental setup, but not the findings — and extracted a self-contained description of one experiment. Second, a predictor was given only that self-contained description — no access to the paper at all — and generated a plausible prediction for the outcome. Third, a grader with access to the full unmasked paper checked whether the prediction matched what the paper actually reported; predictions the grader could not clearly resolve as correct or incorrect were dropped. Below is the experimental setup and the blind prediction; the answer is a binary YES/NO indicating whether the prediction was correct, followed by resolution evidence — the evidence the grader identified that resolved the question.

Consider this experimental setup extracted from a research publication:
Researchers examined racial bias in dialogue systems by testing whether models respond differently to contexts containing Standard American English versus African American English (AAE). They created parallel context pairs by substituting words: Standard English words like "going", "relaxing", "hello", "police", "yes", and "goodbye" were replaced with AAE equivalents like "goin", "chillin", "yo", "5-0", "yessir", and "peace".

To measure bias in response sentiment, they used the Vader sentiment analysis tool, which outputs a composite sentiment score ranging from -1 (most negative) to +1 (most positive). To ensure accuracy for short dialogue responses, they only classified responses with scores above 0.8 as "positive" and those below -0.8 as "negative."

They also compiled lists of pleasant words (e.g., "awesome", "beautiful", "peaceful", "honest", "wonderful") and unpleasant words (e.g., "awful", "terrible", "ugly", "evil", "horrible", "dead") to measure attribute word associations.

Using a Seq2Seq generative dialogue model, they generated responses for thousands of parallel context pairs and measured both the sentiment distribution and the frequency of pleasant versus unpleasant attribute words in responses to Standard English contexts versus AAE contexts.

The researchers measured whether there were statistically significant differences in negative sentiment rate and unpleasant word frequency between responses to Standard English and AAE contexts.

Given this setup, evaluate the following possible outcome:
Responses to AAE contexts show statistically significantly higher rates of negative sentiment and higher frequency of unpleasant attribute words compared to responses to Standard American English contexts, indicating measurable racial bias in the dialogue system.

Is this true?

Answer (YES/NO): YES